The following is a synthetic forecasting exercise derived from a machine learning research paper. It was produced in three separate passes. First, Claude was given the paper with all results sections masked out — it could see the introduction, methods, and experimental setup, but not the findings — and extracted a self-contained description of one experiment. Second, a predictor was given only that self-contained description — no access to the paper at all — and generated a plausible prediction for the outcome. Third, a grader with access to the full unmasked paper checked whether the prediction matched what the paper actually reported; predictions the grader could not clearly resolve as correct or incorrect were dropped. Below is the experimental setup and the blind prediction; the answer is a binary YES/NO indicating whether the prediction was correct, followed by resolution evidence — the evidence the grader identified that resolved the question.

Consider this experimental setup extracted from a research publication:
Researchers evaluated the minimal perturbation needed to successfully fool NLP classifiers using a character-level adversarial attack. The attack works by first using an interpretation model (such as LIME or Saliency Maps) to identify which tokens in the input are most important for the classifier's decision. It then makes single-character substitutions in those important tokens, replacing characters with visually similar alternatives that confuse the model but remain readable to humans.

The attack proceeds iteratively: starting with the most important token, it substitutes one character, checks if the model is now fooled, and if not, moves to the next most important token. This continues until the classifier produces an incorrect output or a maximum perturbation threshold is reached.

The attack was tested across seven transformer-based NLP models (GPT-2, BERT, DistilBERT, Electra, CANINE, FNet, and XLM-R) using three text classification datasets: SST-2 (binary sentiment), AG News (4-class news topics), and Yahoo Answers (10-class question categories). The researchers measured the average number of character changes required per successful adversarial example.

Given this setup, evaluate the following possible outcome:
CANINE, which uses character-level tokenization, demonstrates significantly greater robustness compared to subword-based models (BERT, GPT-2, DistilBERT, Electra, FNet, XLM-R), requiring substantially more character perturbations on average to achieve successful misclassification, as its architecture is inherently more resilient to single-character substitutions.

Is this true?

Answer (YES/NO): NO